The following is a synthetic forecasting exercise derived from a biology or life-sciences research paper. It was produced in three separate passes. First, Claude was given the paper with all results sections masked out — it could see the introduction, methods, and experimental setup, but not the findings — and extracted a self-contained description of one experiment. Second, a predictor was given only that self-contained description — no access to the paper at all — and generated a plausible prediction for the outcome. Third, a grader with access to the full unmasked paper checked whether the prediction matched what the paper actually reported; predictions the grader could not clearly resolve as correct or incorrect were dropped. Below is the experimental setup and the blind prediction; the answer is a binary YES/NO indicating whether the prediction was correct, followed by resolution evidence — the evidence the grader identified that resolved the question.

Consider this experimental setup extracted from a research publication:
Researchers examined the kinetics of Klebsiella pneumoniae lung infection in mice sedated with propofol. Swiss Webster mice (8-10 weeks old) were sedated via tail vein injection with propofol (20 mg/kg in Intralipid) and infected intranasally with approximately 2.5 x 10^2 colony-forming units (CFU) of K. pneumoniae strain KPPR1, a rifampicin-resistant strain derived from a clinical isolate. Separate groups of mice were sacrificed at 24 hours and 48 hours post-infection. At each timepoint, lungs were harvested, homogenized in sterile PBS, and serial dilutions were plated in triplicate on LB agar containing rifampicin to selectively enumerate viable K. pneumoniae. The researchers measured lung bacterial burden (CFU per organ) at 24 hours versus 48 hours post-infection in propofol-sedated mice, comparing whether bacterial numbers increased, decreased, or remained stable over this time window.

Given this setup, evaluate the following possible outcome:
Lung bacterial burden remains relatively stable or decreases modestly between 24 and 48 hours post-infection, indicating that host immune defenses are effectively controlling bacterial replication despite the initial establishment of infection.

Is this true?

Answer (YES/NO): NO